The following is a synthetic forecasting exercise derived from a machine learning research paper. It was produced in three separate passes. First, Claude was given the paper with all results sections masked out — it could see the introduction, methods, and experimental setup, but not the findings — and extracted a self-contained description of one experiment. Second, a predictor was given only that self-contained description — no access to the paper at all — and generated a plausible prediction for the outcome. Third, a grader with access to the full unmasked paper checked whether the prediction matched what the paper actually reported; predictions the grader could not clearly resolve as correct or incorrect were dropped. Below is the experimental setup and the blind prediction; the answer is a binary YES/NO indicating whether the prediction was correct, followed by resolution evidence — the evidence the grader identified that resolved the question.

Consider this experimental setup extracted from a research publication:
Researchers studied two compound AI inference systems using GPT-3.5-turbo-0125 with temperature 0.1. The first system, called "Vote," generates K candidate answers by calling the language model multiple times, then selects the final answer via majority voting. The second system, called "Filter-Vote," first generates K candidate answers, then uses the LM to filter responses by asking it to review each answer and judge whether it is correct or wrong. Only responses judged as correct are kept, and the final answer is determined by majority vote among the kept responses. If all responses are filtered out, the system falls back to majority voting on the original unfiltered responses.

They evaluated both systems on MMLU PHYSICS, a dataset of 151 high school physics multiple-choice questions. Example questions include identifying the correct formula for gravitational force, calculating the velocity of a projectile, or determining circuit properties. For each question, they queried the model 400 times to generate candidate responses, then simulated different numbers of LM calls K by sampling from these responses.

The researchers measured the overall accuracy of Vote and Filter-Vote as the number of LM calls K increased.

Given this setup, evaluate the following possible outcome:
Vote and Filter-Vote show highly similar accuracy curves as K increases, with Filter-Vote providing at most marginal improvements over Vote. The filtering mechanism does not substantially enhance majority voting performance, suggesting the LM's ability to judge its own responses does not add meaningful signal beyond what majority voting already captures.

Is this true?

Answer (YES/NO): NO